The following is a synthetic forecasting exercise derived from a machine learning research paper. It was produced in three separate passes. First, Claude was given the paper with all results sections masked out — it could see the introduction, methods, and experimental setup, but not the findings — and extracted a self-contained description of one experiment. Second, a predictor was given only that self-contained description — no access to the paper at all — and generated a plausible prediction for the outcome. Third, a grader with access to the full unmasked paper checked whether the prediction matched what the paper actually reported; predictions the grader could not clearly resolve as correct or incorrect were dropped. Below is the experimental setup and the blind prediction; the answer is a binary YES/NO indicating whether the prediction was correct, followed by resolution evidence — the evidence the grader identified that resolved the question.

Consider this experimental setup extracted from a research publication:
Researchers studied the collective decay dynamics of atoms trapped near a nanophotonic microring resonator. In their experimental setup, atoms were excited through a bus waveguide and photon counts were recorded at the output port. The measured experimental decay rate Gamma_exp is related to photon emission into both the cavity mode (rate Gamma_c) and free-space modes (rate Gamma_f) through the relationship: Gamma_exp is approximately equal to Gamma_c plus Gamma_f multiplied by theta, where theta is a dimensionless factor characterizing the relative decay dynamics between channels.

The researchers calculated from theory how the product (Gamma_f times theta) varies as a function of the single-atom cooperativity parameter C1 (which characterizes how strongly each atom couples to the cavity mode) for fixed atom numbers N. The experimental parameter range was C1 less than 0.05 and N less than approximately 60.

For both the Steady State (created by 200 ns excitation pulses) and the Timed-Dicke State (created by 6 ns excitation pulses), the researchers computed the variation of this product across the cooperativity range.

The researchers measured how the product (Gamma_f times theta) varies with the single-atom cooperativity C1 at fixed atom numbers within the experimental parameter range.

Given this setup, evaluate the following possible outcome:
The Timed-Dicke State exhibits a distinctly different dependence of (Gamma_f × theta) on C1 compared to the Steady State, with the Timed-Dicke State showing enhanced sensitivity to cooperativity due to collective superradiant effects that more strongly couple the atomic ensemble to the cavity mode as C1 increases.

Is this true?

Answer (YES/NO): NO